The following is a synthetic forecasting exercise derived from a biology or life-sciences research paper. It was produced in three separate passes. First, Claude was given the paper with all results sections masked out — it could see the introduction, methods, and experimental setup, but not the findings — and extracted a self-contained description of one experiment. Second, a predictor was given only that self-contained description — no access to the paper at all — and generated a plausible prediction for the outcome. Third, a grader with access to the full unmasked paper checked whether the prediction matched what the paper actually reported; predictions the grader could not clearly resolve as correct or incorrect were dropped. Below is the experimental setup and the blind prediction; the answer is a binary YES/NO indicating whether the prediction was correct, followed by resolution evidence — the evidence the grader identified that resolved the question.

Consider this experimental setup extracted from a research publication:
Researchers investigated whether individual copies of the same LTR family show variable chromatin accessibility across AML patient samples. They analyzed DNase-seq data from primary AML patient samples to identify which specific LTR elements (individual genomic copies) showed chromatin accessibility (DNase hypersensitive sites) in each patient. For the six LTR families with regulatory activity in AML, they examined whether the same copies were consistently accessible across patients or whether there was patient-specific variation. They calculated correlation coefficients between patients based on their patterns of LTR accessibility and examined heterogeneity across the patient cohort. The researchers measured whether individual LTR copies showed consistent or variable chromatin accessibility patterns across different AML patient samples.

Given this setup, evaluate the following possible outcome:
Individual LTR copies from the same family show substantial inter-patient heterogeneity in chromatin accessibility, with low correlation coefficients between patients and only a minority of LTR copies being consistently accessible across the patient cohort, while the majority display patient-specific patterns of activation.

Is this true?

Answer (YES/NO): YES